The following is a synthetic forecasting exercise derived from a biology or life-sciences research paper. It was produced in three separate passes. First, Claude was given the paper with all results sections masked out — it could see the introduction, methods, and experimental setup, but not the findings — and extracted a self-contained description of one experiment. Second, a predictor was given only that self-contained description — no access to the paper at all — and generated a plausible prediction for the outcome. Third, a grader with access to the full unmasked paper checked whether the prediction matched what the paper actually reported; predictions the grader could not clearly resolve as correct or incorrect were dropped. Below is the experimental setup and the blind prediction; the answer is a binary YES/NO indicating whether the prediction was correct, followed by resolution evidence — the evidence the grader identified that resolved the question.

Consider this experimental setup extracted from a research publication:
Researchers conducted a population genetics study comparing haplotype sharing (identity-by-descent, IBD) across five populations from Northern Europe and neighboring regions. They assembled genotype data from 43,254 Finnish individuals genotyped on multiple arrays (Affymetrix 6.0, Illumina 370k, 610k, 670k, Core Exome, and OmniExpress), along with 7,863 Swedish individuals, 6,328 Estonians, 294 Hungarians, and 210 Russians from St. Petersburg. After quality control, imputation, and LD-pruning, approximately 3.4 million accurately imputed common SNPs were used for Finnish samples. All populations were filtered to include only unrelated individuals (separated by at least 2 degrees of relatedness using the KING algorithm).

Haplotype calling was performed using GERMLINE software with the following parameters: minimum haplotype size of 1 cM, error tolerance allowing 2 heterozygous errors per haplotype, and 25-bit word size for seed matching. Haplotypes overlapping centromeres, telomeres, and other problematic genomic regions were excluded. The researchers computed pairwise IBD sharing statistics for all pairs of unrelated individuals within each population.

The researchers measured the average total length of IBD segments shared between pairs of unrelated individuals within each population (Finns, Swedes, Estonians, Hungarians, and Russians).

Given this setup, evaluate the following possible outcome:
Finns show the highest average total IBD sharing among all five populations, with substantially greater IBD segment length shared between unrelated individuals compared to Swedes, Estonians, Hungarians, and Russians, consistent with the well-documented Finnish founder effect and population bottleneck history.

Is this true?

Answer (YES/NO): YES